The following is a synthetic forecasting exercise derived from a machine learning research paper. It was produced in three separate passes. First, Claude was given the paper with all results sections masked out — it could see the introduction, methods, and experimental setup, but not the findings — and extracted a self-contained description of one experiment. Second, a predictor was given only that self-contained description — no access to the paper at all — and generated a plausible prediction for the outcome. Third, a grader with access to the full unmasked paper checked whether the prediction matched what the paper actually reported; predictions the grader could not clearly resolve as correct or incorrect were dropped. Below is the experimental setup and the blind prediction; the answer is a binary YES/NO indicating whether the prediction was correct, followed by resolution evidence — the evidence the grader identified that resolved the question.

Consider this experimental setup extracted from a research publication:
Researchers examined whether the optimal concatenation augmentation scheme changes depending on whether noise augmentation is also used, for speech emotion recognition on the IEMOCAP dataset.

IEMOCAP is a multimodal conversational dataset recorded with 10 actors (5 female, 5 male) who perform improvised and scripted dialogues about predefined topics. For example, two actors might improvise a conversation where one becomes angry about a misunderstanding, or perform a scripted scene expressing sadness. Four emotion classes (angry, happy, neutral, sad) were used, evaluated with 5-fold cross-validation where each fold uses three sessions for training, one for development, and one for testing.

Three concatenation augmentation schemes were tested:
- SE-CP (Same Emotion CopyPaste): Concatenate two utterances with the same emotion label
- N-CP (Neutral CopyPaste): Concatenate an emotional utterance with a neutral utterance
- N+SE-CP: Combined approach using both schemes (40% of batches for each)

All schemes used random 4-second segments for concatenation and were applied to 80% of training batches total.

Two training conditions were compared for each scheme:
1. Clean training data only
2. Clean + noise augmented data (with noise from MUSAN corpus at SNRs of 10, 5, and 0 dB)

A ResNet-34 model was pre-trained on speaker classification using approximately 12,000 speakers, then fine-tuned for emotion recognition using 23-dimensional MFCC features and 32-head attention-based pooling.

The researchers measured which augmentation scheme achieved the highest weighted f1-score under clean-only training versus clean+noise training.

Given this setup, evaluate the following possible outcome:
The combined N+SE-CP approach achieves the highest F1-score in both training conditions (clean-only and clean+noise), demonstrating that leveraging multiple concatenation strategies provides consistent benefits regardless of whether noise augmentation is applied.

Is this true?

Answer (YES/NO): NO